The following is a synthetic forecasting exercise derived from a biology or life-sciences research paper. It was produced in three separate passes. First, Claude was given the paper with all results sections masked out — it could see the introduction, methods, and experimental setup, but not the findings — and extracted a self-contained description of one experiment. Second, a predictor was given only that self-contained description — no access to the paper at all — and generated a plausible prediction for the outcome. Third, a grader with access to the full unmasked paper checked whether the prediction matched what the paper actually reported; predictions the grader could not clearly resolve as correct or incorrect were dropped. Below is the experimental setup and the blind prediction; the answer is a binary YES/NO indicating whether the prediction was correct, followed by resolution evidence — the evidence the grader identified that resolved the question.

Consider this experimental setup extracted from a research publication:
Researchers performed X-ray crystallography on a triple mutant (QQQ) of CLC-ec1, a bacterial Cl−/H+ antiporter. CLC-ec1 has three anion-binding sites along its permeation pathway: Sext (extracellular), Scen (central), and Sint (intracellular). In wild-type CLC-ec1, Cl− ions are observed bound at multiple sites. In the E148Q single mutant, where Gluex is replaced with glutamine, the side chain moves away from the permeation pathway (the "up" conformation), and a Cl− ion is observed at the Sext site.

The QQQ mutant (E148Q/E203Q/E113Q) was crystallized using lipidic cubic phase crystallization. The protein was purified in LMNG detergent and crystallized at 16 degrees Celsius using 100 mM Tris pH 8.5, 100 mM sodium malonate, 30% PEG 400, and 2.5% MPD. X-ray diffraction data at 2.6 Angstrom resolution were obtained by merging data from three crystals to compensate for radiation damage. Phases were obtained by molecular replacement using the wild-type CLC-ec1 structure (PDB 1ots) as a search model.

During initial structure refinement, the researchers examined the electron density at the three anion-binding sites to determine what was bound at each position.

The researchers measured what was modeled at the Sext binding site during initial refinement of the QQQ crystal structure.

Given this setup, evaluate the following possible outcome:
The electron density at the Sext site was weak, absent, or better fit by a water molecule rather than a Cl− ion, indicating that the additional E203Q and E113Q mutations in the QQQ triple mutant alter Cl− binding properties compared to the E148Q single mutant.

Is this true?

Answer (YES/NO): NO